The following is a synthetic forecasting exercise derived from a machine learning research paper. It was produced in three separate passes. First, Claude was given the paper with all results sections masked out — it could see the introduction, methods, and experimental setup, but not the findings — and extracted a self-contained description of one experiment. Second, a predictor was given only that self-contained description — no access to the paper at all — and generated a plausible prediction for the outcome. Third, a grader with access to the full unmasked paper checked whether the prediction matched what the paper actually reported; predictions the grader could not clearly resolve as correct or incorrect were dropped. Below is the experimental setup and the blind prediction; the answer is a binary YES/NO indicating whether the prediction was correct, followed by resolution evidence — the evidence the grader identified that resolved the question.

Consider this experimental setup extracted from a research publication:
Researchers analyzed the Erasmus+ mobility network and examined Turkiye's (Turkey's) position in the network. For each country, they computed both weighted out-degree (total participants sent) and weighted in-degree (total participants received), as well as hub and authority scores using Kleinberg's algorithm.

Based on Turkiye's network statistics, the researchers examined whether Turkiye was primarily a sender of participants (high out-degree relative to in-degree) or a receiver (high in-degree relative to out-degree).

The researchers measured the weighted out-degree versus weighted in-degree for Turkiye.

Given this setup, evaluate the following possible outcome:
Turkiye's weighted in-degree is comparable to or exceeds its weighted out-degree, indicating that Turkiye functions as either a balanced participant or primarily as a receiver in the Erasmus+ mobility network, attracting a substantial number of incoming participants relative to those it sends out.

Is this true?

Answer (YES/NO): NO